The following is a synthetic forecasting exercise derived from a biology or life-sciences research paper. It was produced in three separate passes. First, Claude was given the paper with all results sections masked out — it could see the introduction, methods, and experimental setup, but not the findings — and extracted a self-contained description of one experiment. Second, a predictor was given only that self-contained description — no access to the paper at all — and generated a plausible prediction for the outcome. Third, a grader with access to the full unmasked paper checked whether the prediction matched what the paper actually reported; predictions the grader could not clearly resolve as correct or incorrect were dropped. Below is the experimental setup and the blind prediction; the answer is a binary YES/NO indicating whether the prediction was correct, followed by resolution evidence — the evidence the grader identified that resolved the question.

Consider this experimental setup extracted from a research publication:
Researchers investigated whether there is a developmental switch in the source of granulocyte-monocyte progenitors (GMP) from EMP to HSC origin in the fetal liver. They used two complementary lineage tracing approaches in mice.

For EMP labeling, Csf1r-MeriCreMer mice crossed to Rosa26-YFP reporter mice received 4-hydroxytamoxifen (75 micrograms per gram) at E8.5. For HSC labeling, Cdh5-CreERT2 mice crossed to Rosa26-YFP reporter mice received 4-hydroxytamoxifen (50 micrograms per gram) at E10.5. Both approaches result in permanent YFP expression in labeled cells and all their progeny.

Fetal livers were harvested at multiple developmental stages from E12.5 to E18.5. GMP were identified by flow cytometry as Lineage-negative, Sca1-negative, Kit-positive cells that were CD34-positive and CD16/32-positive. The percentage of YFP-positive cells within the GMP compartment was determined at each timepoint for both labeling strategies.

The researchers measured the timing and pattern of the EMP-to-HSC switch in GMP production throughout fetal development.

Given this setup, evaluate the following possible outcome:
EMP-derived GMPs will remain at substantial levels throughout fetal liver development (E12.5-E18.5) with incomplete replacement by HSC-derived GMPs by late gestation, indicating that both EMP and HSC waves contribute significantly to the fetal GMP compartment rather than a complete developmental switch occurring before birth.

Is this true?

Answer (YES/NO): NO